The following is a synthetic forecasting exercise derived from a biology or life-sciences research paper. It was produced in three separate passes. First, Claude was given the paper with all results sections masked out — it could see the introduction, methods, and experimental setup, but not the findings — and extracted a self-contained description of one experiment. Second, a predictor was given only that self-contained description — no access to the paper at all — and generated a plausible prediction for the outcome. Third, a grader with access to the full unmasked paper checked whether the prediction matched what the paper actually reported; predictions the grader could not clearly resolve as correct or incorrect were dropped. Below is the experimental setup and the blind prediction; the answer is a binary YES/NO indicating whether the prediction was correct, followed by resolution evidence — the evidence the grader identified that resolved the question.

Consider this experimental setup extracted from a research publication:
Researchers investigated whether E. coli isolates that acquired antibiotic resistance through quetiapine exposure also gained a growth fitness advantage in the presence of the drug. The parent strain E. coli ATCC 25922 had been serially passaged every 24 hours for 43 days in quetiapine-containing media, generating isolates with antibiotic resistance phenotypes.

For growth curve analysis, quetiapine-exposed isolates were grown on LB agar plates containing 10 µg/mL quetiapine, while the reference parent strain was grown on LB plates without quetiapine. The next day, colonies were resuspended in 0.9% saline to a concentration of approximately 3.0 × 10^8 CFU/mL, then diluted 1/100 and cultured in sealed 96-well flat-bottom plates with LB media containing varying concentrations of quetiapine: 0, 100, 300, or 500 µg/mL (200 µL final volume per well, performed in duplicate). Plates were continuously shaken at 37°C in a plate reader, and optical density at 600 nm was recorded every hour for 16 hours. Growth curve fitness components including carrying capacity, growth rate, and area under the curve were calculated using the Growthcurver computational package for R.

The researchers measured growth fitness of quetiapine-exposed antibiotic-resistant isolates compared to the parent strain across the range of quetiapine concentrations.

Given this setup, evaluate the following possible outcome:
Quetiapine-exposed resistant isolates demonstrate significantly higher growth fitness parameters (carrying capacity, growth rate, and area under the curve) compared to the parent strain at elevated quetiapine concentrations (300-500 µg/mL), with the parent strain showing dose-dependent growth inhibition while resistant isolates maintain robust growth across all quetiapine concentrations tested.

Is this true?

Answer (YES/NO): NO